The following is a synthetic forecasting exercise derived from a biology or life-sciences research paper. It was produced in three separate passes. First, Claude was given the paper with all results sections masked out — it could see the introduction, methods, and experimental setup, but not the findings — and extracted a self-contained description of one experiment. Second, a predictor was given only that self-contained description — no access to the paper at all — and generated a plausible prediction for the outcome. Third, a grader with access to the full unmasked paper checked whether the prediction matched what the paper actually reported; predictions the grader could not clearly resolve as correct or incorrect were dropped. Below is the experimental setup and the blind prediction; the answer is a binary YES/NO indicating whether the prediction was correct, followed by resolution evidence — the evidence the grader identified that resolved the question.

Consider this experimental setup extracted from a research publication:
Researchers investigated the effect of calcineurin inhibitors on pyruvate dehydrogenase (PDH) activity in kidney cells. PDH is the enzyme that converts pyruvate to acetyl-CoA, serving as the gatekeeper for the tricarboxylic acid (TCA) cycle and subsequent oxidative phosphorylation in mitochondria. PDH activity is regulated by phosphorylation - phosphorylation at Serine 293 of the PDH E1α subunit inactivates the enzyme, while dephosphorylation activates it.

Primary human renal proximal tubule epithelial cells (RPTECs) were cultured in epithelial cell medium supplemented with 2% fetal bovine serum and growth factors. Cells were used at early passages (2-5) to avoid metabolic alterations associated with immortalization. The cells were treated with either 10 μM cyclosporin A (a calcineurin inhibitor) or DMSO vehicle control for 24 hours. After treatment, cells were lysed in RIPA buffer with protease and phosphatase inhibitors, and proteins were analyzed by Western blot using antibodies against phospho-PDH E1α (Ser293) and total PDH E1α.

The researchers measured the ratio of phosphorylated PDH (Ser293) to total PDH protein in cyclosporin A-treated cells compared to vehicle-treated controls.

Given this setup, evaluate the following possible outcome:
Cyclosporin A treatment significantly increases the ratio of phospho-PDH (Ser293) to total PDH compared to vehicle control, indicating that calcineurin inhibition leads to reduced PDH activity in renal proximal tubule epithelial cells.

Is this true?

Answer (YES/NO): YES